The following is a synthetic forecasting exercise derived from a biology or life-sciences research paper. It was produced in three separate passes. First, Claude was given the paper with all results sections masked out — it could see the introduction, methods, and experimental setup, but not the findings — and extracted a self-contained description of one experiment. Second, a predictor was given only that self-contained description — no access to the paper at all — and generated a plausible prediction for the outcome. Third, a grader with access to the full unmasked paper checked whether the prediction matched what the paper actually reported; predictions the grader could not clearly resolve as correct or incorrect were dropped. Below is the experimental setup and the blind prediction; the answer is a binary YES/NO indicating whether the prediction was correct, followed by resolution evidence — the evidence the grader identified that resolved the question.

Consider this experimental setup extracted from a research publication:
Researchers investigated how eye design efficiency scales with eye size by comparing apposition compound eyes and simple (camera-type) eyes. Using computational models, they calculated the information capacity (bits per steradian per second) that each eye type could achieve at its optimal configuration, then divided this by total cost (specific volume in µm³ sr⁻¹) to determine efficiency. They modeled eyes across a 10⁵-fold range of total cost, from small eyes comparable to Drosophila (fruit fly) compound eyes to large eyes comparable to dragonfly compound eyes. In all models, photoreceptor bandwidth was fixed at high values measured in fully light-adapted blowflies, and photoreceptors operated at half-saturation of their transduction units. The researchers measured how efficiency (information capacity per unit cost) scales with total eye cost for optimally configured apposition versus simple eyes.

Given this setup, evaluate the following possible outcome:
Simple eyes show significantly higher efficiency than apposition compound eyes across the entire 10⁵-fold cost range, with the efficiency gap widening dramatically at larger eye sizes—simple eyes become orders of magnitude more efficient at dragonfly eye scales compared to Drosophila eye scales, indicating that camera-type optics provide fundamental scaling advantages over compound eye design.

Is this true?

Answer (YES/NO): YES